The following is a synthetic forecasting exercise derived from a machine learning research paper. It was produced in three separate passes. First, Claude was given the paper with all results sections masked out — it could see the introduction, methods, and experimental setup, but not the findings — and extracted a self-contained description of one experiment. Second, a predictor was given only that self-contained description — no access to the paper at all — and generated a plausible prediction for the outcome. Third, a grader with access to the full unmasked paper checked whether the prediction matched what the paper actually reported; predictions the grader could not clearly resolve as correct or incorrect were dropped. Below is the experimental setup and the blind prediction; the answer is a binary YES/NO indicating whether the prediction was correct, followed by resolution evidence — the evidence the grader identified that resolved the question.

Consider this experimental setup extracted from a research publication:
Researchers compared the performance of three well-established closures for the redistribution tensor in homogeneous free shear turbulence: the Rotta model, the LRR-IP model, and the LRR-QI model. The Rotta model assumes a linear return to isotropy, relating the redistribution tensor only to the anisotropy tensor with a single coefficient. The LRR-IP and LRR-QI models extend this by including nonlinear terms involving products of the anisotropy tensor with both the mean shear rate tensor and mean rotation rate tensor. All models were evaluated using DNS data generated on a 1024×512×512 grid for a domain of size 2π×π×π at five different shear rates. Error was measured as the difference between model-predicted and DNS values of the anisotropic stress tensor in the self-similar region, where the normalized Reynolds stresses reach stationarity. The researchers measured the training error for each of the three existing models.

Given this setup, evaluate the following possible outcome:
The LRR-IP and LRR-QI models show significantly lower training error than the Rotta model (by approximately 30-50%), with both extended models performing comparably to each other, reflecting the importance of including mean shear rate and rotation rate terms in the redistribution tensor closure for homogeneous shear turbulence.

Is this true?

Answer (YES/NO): NO